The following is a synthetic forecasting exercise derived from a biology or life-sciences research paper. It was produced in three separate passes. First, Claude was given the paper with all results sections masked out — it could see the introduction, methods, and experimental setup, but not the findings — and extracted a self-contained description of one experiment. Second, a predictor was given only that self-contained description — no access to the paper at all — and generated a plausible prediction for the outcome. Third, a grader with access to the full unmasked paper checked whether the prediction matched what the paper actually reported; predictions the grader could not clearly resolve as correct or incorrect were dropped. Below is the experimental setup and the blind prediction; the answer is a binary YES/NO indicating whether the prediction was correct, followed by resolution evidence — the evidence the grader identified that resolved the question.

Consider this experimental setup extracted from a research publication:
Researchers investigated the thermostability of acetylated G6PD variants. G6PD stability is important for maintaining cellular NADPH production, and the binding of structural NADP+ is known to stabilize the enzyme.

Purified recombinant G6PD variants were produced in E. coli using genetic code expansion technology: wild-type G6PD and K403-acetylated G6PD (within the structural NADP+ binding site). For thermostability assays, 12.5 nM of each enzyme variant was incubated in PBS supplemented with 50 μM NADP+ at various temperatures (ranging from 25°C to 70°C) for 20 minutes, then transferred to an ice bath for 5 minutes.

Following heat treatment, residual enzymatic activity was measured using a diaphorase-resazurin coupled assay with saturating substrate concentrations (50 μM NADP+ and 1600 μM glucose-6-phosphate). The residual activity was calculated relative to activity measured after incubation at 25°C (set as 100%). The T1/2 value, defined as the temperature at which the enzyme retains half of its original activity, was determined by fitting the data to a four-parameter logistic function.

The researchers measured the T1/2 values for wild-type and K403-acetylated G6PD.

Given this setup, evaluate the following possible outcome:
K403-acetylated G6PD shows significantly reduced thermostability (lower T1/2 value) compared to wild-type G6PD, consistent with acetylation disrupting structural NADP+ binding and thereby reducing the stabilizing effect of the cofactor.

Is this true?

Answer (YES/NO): YES